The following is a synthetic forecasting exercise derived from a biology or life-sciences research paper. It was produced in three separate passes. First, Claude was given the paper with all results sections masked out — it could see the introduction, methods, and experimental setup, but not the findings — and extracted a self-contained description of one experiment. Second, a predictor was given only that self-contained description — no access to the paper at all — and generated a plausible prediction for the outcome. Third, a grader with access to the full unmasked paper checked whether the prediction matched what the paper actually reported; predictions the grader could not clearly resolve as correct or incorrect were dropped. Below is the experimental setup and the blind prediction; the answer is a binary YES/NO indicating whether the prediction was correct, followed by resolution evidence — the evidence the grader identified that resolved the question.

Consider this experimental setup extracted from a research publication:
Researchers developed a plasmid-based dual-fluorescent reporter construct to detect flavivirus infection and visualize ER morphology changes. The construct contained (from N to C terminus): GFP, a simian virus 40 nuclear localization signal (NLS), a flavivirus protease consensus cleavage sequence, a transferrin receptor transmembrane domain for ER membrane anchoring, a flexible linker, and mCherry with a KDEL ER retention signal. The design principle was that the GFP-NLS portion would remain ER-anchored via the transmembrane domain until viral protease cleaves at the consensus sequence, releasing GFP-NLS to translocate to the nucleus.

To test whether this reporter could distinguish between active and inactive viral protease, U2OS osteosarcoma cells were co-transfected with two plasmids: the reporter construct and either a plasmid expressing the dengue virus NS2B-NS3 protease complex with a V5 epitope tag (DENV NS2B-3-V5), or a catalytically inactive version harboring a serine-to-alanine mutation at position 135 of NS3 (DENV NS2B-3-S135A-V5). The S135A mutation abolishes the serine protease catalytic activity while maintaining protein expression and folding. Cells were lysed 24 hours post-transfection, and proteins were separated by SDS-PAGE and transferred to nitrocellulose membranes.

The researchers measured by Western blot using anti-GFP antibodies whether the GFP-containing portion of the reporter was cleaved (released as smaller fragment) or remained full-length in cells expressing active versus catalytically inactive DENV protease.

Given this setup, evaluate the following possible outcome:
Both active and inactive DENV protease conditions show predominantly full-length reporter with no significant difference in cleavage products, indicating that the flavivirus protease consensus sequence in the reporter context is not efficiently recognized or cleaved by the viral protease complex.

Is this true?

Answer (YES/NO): NO